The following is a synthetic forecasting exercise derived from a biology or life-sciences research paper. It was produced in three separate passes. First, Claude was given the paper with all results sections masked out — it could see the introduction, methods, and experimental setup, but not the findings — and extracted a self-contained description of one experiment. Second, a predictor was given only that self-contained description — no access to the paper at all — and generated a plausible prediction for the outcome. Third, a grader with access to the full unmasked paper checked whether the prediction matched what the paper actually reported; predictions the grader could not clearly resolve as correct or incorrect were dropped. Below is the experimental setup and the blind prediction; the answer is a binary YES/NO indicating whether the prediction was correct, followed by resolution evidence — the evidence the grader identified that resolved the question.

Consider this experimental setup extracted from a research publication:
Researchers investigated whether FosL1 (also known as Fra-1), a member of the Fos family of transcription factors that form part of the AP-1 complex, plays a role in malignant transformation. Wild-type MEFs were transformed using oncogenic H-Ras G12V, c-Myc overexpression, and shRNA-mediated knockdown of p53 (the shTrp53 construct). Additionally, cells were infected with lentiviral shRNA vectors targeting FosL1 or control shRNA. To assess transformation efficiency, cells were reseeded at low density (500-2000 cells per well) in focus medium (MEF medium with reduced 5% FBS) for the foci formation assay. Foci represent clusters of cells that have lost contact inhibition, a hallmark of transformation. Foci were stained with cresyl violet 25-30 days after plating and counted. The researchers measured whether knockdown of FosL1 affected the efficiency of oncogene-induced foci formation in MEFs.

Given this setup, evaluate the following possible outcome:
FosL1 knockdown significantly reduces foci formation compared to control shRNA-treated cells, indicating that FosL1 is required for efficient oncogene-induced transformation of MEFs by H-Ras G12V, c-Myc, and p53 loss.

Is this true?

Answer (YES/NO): YES